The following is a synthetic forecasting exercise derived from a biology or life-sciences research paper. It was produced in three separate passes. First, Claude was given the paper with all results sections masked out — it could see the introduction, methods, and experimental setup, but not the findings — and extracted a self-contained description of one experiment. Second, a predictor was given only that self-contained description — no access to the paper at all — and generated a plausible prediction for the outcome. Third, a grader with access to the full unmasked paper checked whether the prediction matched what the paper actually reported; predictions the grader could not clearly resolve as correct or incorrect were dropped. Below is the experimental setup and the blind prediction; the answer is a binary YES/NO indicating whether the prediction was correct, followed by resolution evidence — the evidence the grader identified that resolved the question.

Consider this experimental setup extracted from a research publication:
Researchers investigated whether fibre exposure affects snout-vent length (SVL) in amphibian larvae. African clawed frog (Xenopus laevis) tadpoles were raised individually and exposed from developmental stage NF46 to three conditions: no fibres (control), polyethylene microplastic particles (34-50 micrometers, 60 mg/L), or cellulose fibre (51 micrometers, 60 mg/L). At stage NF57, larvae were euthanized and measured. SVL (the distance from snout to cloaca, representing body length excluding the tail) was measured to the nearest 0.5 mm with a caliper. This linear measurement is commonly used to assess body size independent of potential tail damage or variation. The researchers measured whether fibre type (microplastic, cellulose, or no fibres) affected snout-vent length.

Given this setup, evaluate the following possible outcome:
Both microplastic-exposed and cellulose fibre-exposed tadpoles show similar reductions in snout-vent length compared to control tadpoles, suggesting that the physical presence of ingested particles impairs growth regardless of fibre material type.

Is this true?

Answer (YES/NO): NO